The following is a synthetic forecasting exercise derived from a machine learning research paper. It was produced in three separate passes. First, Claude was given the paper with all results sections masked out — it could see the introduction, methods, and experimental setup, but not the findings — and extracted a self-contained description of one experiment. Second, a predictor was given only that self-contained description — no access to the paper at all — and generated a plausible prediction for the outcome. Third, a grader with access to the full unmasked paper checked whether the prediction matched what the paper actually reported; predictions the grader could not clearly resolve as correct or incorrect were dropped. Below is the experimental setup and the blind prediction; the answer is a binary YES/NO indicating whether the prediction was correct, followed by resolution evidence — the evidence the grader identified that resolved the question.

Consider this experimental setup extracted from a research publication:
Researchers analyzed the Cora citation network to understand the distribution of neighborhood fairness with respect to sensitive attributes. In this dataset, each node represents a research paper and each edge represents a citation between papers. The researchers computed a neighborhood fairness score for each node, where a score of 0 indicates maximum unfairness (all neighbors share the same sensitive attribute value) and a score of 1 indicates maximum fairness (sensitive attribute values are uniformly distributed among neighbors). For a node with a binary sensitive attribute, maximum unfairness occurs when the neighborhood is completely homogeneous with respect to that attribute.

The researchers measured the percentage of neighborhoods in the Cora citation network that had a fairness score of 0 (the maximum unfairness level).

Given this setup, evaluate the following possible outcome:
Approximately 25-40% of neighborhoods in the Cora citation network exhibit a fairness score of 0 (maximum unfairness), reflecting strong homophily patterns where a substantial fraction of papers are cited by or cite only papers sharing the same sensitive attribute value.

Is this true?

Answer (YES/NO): NO